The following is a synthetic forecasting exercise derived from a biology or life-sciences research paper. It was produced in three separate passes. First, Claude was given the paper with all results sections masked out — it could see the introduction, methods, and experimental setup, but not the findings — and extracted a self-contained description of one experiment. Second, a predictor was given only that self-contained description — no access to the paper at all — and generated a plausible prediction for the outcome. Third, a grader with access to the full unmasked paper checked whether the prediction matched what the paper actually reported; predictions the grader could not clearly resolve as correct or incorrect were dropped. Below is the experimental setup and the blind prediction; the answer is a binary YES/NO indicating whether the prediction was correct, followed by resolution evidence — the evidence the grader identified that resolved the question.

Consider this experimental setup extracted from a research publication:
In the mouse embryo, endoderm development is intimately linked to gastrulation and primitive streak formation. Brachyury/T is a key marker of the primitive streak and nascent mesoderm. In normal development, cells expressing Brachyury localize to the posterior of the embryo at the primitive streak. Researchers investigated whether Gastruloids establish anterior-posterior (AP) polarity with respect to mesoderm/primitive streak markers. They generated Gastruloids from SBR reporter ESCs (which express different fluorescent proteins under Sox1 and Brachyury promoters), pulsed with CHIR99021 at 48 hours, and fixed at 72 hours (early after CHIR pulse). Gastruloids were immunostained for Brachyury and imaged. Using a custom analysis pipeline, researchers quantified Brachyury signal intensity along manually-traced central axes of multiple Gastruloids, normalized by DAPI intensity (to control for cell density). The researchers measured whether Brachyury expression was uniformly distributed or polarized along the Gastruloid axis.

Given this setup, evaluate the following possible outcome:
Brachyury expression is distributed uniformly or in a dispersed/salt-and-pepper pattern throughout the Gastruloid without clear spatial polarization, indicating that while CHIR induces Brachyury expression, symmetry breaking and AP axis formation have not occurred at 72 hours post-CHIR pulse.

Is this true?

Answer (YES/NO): YES